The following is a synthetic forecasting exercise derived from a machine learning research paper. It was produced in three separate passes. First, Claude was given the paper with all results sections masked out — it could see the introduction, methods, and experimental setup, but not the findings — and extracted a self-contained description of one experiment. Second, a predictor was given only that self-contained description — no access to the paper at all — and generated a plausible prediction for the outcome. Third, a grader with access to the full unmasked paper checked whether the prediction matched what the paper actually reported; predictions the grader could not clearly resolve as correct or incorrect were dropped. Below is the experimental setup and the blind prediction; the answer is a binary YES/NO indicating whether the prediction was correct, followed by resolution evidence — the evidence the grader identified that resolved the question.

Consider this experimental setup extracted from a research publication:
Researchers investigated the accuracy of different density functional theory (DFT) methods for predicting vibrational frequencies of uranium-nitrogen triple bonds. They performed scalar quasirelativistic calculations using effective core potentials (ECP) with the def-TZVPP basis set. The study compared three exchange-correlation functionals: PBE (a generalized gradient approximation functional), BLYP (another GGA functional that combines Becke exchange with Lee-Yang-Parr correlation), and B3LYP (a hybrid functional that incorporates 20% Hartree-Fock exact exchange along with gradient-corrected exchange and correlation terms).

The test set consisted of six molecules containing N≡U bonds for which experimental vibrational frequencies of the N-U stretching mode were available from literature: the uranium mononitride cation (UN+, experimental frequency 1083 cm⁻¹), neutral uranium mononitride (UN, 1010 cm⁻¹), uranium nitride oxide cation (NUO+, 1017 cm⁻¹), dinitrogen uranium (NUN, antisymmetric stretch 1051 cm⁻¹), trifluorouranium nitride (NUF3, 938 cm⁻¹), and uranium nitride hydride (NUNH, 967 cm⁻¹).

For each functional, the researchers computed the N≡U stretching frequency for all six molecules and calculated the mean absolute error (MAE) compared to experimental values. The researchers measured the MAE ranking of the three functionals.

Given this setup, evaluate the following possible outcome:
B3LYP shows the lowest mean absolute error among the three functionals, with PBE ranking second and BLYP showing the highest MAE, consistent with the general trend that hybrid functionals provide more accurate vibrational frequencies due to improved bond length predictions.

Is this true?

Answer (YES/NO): NO